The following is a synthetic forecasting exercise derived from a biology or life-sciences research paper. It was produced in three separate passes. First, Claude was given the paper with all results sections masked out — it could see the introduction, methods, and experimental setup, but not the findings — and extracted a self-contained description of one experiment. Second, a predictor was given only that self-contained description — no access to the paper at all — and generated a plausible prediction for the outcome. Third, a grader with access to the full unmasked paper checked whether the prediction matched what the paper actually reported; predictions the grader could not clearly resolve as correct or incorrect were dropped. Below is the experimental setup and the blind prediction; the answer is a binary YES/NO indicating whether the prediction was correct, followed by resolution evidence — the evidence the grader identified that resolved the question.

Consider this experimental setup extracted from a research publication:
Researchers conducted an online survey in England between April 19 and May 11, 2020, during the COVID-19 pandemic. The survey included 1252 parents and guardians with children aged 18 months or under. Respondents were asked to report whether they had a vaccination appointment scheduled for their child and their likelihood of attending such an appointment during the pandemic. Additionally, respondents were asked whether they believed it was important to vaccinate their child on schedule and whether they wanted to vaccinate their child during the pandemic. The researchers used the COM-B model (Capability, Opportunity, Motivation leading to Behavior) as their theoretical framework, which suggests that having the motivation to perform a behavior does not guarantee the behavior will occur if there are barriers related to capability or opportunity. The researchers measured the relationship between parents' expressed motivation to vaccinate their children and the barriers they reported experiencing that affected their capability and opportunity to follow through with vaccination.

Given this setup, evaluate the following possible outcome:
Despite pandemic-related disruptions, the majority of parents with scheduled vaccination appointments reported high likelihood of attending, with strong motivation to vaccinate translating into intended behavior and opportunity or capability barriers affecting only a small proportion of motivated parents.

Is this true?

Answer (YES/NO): NO